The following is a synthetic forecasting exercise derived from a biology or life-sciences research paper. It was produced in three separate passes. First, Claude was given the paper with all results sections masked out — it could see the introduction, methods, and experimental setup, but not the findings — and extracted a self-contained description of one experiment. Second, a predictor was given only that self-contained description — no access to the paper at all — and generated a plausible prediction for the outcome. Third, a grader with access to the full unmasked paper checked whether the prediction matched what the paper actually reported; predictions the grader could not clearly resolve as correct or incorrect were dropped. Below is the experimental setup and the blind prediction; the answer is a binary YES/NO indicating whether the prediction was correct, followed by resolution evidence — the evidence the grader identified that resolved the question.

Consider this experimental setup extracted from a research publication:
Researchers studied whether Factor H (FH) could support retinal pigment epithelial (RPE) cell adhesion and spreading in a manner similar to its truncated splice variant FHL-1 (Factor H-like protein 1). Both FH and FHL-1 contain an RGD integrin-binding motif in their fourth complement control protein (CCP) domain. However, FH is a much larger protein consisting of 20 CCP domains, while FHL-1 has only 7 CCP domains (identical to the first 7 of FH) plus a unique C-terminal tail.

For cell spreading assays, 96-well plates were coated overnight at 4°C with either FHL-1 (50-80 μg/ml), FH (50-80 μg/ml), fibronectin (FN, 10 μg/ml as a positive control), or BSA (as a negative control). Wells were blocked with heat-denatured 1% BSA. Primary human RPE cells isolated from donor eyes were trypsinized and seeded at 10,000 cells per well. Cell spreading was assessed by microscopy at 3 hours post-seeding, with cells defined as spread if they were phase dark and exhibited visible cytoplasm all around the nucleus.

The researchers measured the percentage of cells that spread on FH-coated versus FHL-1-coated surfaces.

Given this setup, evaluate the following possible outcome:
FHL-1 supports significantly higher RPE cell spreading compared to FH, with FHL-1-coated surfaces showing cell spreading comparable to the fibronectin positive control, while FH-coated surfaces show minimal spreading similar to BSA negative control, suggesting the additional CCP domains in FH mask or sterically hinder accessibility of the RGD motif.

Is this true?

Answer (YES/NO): NO